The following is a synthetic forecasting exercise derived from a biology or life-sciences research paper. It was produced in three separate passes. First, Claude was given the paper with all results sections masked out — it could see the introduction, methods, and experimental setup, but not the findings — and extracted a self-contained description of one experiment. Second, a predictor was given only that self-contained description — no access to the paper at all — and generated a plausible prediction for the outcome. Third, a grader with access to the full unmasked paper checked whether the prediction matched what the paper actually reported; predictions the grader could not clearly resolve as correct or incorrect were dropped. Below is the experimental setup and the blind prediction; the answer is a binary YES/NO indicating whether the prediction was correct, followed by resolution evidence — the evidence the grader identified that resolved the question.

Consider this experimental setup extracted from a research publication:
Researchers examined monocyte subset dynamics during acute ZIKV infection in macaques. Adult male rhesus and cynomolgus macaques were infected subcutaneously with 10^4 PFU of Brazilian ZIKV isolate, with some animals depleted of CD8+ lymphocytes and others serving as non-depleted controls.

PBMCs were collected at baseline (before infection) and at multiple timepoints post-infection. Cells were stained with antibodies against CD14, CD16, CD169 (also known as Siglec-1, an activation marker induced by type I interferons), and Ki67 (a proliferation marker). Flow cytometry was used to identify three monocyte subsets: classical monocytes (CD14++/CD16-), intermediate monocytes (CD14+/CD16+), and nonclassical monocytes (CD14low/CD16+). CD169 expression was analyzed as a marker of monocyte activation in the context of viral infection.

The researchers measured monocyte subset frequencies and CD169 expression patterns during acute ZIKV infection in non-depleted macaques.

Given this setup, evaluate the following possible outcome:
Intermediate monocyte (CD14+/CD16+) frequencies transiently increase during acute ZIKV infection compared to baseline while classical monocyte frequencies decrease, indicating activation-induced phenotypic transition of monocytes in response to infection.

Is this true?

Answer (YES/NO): NO